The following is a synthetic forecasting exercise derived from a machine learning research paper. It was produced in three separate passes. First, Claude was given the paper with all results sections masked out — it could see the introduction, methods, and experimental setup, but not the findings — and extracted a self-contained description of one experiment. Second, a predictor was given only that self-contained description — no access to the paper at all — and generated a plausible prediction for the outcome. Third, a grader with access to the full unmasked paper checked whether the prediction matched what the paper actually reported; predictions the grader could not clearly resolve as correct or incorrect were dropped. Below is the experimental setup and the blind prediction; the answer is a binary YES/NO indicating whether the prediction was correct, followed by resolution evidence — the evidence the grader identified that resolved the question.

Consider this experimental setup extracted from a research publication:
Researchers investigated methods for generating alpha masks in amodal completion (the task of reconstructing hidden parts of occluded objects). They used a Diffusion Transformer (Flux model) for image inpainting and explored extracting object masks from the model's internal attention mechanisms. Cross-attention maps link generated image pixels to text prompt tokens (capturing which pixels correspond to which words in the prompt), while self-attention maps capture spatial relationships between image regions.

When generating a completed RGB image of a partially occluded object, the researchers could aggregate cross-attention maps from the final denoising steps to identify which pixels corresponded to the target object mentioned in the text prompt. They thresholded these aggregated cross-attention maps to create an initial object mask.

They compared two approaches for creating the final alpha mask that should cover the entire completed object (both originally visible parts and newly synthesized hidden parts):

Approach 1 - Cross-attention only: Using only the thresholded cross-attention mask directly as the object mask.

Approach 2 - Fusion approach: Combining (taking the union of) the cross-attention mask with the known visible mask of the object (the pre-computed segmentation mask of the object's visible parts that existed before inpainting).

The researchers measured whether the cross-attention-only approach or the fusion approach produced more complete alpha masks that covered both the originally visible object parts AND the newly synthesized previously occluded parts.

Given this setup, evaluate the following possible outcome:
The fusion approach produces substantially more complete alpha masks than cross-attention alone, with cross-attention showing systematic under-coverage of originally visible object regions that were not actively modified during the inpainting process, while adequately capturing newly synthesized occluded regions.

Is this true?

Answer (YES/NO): YES